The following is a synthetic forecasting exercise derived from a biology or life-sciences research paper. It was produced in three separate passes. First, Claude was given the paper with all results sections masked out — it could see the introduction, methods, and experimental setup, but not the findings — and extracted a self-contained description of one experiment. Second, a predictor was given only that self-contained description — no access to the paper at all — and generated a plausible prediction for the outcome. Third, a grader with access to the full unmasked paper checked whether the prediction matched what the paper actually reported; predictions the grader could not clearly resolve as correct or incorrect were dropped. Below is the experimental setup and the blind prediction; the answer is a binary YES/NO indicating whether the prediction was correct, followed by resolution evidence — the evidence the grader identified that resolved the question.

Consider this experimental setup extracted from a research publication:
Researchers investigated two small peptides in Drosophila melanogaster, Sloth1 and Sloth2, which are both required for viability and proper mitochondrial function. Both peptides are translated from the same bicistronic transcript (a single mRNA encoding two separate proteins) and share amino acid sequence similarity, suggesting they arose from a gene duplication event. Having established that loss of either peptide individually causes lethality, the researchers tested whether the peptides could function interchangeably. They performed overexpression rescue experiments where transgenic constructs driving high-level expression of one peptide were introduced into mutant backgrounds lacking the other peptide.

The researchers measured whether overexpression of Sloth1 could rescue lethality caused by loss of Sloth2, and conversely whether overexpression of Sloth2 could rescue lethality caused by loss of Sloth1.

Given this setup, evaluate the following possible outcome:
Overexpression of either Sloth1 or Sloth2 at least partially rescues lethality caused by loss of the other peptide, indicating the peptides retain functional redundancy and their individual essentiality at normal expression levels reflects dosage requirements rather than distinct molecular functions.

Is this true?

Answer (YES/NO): NO